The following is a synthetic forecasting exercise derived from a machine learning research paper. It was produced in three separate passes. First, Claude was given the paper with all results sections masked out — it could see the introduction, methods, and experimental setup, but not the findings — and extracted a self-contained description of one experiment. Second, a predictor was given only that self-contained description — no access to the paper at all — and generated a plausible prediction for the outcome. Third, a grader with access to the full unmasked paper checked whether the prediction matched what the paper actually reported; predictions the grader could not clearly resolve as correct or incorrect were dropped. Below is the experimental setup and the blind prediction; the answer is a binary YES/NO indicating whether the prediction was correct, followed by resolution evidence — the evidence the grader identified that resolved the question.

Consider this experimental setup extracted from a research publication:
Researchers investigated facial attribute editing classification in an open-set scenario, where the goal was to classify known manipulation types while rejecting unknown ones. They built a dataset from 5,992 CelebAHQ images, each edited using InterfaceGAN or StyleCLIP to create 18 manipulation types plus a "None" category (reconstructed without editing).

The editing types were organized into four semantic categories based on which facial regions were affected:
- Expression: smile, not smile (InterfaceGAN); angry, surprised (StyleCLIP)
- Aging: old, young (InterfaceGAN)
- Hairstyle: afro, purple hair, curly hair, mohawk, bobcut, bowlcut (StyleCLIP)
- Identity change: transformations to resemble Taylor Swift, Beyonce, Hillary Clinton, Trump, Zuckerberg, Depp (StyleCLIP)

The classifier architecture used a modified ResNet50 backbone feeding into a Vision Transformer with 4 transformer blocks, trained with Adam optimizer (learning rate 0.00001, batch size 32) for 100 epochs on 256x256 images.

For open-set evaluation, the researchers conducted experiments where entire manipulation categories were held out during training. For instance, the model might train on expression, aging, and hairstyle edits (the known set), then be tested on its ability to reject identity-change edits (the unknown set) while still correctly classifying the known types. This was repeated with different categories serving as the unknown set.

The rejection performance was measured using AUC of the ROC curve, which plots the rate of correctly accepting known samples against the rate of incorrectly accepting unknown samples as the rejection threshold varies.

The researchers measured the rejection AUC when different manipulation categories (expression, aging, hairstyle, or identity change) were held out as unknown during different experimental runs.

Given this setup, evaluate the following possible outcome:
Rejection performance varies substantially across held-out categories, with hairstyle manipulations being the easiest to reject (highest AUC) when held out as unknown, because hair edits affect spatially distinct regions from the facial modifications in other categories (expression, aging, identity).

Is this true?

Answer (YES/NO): YES